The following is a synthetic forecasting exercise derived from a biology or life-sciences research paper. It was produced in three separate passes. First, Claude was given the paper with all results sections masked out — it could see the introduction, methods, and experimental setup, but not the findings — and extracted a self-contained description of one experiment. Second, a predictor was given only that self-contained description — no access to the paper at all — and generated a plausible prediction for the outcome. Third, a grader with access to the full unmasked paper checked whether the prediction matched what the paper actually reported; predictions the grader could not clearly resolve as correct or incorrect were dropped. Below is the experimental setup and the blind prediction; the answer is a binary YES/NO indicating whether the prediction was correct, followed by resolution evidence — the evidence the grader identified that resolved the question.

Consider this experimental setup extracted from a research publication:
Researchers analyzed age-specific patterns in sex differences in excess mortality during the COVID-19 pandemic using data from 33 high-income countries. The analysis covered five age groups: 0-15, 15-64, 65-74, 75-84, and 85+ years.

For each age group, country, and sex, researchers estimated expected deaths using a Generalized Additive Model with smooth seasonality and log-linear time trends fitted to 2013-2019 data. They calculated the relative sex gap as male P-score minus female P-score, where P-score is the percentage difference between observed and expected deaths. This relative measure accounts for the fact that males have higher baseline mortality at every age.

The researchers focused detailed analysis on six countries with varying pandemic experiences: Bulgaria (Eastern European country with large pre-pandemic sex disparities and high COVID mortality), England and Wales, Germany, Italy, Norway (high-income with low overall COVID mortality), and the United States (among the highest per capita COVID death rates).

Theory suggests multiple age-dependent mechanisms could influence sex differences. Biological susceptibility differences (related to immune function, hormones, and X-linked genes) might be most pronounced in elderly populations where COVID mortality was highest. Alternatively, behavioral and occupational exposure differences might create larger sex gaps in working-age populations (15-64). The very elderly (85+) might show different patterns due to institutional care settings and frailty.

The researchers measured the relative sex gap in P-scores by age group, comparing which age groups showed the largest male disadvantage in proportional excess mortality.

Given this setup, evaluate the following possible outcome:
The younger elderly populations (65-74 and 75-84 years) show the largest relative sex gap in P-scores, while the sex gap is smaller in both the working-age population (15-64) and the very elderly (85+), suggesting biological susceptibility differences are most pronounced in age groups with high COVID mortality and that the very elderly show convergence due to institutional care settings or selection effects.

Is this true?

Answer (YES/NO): NO